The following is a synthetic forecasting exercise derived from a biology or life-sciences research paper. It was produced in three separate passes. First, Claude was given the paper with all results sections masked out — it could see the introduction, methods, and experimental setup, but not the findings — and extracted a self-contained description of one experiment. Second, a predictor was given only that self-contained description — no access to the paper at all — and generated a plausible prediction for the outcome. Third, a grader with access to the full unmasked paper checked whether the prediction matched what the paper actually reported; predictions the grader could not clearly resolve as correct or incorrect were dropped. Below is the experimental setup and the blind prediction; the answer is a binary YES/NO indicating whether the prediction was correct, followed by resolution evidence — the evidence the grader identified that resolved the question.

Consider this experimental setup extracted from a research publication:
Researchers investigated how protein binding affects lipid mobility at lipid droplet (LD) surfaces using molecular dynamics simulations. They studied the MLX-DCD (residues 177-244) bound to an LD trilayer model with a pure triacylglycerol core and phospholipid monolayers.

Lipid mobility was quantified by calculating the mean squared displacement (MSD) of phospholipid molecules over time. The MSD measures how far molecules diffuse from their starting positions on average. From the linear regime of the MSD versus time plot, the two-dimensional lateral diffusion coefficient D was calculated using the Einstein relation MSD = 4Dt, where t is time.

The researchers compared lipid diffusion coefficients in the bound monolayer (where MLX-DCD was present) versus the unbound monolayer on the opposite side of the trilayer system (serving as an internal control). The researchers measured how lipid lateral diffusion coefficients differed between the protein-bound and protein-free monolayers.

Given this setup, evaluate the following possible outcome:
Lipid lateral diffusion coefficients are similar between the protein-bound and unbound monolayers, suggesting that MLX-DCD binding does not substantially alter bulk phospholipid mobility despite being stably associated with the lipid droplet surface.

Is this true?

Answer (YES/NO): NO